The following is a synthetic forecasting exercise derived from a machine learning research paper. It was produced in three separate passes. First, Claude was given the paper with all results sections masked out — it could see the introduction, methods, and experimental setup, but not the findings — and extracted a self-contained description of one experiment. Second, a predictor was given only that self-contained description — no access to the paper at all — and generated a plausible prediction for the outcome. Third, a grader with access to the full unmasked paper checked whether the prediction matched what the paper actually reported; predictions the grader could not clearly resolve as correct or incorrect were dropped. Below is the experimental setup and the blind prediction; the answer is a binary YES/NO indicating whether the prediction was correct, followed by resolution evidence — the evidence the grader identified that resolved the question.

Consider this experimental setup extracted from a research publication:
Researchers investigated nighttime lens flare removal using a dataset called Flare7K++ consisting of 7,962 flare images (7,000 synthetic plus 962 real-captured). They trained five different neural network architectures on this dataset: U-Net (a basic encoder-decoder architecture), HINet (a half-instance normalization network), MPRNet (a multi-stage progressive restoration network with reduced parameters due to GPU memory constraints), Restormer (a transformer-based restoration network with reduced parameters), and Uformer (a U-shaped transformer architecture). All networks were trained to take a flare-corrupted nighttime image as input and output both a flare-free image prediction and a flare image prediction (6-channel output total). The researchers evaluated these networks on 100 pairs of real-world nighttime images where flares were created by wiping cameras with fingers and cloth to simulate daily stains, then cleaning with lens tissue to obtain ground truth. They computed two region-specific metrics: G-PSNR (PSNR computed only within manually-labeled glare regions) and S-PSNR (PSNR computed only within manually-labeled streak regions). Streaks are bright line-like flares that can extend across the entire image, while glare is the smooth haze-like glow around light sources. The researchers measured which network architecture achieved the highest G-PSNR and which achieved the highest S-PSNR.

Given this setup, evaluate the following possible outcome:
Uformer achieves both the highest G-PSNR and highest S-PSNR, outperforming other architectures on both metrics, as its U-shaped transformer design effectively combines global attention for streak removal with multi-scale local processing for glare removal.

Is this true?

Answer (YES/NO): NO